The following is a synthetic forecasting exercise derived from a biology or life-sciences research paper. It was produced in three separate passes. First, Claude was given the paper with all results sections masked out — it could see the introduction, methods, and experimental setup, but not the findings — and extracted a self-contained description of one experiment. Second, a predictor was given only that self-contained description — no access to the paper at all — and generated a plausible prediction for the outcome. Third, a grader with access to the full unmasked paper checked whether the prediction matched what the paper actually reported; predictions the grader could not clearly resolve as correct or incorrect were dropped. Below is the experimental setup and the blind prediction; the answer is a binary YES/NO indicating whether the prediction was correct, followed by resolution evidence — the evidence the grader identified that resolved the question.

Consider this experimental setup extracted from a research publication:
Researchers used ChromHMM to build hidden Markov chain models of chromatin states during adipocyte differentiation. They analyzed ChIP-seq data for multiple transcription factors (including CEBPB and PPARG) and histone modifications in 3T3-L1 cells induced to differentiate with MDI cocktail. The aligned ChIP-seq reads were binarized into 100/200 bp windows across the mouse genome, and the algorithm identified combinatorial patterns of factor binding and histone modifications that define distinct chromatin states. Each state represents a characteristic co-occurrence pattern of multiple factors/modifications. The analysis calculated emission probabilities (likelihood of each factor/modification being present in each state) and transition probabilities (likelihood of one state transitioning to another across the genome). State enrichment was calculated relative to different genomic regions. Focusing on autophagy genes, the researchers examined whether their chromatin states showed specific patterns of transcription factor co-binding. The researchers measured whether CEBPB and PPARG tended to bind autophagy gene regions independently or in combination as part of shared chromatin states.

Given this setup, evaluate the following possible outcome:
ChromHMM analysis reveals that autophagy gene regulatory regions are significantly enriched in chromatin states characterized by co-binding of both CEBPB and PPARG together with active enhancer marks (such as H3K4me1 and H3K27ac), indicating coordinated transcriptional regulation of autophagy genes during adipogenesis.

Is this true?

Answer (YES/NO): NO